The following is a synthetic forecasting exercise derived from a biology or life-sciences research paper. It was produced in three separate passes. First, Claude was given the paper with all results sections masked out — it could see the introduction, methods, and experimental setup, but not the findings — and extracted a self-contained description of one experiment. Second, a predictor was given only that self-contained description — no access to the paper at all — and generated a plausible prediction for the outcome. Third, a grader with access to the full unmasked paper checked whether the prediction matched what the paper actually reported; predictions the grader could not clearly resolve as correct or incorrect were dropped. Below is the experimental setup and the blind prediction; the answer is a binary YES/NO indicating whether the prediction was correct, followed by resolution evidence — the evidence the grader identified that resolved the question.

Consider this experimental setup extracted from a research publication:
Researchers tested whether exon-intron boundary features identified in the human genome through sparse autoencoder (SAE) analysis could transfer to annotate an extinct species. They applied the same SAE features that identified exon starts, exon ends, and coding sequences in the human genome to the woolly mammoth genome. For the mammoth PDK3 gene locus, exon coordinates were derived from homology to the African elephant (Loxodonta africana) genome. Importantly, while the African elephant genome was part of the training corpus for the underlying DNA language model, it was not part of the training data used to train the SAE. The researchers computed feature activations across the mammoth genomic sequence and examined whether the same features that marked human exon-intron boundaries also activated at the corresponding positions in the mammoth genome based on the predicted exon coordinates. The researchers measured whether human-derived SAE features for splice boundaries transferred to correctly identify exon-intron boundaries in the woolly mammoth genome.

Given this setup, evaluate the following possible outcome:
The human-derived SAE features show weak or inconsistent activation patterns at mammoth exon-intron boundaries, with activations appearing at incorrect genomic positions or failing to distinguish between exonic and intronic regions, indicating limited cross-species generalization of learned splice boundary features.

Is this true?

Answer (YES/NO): NO